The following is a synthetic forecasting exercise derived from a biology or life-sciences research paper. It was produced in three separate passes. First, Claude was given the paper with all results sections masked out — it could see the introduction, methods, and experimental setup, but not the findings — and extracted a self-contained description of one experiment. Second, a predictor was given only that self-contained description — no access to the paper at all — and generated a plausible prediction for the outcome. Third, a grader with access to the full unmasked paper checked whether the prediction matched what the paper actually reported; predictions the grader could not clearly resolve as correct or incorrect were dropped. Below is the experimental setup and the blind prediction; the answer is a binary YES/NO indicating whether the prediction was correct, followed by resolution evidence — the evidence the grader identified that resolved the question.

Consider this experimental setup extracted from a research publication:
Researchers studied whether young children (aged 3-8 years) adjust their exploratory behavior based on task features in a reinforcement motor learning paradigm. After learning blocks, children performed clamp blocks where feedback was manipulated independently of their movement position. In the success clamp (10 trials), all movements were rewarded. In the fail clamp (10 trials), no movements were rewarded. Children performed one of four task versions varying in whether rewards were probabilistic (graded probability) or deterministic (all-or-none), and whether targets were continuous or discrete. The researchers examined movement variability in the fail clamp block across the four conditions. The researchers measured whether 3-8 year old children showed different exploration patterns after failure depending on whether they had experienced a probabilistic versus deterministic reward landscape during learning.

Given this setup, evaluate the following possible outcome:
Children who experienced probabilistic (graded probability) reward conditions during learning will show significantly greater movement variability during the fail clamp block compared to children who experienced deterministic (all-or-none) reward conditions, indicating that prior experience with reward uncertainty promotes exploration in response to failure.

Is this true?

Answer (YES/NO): NO